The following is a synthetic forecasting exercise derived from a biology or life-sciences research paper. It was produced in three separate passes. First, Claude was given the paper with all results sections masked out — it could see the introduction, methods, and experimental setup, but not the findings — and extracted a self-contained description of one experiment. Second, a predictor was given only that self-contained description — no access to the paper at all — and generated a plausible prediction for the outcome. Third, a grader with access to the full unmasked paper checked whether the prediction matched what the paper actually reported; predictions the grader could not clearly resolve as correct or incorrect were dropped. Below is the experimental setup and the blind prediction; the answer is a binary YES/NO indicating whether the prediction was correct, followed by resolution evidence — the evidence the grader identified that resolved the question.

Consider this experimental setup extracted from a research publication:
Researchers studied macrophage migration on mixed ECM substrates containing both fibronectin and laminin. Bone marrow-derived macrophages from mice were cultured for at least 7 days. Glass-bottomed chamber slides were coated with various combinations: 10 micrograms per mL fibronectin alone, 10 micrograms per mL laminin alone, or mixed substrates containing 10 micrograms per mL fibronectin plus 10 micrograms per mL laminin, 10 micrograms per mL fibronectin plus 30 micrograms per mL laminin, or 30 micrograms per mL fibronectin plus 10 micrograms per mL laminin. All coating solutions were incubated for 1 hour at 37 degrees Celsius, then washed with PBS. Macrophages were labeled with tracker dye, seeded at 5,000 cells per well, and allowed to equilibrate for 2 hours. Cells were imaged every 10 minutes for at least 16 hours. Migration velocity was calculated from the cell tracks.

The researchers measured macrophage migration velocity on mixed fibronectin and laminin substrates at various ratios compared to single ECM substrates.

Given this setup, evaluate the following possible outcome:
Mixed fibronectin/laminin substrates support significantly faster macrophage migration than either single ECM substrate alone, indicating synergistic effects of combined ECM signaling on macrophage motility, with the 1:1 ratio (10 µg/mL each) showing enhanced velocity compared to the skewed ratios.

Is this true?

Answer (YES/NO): NO